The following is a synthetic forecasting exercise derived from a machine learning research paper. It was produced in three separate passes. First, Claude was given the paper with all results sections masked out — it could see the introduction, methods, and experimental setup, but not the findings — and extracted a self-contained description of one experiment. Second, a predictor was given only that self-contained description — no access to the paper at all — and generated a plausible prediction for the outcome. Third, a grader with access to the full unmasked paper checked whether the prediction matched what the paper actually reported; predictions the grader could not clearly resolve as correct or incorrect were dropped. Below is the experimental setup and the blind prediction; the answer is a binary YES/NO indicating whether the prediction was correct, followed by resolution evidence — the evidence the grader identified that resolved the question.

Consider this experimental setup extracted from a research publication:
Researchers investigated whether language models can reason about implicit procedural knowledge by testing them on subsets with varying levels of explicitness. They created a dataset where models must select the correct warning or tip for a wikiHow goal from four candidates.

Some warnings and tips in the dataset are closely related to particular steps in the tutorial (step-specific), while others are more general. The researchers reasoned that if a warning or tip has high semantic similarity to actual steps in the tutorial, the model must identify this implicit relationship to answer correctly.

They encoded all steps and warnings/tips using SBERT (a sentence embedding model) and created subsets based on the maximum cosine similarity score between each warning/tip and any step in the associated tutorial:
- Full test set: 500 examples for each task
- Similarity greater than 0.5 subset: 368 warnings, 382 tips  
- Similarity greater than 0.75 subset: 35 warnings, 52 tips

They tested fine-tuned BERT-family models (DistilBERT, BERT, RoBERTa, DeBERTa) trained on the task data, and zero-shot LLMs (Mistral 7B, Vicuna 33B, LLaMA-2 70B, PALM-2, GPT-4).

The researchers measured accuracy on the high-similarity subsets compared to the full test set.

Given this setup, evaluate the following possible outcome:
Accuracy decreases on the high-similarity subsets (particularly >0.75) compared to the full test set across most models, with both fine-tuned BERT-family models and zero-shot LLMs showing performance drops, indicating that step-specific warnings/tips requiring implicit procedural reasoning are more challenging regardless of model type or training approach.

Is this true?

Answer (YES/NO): NO